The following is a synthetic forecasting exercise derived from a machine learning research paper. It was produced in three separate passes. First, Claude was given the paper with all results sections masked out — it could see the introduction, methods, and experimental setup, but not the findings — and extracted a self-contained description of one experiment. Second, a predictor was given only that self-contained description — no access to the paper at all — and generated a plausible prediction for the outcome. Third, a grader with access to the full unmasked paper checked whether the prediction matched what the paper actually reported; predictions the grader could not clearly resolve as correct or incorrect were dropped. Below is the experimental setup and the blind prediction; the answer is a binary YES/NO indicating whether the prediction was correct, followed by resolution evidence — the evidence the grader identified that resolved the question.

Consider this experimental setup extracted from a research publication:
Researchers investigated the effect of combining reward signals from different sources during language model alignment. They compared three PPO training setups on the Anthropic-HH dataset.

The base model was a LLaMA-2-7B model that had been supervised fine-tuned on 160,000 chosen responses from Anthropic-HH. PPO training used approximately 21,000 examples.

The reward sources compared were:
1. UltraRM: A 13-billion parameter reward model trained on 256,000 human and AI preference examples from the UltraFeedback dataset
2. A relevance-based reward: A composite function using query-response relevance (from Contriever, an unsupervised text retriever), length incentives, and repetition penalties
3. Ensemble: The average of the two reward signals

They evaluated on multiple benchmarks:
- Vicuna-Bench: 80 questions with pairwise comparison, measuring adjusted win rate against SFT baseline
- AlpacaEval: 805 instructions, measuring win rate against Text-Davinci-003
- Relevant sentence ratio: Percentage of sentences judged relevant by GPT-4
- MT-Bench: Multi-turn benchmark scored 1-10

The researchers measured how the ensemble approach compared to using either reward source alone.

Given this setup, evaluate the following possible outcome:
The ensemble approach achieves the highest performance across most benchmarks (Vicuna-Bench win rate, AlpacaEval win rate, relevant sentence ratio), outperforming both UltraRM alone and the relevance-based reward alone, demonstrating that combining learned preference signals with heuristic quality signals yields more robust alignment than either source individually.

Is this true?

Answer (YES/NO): NO